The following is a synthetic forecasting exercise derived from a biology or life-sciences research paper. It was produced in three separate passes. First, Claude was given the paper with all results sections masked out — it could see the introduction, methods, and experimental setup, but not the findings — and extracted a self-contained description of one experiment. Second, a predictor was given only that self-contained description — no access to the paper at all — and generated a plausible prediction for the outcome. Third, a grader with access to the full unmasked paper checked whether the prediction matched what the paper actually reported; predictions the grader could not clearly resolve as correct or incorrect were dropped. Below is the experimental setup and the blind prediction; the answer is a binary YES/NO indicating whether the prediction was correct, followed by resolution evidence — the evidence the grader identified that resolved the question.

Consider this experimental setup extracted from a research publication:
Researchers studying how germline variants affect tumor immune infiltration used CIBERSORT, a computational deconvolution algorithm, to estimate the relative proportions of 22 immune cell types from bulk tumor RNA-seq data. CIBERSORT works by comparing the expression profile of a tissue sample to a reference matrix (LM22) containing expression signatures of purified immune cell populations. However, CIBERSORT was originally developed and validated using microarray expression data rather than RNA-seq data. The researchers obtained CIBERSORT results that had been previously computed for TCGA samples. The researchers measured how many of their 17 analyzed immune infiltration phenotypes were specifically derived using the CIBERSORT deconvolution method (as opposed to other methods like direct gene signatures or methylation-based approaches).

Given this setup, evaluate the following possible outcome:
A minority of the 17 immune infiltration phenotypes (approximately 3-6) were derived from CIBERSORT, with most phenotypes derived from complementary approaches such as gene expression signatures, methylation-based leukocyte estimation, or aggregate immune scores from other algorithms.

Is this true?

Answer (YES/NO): YES